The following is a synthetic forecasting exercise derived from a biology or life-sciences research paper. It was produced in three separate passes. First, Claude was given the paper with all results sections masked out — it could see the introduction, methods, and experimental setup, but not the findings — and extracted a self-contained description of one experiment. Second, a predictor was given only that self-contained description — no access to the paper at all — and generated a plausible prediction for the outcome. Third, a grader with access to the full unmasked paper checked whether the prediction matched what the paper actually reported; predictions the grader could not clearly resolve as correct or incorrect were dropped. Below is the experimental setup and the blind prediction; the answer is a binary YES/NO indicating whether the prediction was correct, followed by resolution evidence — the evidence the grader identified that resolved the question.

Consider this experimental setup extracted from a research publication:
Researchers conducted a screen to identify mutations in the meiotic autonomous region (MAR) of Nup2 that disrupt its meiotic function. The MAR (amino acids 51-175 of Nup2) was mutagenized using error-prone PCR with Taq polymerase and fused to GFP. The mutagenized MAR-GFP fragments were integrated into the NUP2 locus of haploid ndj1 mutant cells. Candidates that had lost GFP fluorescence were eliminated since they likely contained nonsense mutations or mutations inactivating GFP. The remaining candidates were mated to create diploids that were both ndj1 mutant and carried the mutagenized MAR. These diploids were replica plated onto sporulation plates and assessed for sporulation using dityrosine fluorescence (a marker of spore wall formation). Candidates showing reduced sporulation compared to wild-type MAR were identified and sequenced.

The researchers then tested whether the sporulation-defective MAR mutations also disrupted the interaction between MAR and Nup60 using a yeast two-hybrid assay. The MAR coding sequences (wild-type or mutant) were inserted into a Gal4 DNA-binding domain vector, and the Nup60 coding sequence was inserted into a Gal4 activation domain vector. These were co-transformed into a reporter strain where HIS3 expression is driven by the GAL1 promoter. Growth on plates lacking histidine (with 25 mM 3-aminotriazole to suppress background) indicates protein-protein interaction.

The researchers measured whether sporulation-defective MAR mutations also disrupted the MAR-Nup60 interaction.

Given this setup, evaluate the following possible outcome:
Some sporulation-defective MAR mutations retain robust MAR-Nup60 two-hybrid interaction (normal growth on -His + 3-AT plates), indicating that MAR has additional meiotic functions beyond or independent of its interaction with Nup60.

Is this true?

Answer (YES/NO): NO